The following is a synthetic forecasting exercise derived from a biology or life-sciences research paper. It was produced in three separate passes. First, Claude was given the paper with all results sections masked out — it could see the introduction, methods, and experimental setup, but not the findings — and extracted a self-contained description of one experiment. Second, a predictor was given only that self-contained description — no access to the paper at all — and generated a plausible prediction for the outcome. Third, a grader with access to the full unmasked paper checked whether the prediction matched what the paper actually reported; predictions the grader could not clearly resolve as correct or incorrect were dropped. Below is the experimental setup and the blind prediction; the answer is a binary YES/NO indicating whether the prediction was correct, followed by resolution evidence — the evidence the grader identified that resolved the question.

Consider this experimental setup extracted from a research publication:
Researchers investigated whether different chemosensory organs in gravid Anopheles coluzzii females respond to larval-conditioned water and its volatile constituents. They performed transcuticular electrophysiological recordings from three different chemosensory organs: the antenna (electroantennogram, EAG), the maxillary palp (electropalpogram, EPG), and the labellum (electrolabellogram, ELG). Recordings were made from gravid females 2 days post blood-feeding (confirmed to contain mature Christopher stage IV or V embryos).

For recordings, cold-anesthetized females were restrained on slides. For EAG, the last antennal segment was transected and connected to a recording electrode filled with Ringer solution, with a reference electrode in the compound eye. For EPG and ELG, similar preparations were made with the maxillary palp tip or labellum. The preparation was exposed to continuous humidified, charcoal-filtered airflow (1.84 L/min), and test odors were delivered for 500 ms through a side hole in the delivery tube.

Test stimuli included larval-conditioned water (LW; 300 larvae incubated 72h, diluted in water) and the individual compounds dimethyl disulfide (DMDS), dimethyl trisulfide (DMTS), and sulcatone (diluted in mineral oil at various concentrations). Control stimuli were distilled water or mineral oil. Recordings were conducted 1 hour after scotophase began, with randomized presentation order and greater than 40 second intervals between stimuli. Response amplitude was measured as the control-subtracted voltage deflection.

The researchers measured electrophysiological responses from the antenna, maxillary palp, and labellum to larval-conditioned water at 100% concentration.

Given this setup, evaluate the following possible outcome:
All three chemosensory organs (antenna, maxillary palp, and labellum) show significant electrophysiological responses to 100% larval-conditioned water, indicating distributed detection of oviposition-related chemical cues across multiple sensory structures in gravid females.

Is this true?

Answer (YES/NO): YES